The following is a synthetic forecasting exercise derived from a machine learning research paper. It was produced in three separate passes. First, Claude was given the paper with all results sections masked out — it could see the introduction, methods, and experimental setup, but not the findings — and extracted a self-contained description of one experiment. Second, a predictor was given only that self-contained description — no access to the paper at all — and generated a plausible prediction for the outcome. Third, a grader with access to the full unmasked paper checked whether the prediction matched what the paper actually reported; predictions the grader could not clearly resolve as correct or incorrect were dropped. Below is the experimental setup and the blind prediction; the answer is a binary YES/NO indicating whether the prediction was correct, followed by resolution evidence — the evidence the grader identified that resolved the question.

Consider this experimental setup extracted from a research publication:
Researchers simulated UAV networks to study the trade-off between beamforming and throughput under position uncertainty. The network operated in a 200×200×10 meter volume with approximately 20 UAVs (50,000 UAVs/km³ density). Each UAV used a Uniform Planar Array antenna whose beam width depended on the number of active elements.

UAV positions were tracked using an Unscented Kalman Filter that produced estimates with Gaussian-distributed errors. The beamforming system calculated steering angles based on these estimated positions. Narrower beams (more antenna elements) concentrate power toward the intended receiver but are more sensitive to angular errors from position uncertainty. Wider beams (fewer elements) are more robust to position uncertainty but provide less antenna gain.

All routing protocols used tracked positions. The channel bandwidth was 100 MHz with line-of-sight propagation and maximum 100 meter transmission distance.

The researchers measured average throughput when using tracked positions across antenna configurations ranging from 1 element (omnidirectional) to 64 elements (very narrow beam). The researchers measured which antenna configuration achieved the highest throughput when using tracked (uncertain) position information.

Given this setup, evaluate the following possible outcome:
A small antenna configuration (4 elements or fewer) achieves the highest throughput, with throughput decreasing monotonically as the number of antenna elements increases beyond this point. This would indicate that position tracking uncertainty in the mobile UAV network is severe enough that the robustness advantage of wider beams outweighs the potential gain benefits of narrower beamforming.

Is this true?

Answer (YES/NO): YES